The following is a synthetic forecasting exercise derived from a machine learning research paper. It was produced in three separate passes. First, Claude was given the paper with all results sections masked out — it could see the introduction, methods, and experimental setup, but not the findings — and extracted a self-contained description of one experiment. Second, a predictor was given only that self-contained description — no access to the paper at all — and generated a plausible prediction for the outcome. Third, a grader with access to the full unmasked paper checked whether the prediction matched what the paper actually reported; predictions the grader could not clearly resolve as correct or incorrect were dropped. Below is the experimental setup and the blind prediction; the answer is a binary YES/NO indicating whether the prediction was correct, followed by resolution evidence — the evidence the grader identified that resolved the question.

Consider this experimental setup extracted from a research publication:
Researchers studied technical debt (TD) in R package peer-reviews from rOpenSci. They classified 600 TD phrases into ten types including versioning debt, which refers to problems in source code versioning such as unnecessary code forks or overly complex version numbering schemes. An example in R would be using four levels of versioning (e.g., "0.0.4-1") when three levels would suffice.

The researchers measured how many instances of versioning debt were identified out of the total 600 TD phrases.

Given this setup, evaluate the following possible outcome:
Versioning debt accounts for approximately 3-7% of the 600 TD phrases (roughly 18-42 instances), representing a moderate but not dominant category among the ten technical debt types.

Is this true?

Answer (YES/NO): NO